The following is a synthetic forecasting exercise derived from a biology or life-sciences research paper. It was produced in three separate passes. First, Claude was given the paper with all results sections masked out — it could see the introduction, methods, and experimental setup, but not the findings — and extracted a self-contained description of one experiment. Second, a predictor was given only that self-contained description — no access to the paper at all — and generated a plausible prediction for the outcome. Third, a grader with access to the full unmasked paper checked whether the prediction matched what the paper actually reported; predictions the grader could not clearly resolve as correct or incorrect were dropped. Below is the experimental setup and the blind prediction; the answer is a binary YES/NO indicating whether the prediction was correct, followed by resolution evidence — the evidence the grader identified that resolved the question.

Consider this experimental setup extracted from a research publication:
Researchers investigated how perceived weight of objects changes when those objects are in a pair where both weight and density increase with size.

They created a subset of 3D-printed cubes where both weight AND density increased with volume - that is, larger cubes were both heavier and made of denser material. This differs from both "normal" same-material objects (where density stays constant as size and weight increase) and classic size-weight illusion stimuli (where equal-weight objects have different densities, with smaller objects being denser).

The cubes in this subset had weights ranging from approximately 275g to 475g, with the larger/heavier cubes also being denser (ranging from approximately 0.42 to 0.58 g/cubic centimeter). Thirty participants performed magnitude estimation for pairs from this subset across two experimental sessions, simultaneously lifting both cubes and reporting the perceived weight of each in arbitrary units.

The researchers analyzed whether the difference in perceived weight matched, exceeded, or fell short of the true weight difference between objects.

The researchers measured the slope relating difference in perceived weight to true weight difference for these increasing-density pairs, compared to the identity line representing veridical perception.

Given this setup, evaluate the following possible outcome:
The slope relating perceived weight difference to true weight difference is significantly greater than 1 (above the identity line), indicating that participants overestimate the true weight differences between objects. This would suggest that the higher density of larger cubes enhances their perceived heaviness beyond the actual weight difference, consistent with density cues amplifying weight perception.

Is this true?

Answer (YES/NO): YES